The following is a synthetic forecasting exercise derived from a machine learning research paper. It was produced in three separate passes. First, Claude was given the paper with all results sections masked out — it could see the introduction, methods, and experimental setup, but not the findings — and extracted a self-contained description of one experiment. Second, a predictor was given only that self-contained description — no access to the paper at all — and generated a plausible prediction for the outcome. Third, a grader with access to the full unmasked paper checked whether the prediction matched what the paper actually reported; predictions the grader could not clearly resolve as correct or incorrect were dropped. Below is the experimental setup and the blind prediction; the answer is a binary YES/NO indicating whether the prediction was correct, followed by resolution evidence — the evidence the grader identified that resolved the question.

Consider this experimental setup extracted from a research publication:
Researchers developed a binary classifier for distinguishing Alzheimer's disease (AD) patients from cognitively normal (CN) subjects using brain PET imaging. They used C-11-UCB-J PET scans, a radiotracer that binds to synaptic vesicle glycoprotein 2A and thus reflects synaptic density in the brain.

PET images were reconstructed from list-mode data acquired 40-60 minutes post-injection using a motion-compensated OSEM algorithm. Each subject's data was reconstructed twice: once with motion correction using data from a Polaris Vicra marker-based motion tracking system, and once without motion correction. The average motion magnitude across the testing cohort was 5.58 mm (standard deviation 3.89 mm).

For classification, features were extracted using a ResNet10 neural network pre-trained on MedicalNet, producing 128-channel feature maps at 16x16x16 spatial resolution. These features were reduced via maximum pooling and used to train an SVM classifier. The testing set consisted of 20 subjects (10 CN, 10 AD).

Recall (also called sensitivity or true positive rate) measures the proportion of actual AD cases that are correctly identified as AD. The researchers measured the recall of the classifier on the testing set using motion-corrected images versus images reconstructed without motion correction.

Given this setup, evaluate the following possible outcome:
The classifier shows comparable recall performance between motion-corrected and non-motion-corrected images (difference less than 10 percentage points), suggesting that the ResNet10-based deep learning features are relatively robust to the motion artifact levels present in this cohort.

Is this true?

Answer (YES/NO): NO